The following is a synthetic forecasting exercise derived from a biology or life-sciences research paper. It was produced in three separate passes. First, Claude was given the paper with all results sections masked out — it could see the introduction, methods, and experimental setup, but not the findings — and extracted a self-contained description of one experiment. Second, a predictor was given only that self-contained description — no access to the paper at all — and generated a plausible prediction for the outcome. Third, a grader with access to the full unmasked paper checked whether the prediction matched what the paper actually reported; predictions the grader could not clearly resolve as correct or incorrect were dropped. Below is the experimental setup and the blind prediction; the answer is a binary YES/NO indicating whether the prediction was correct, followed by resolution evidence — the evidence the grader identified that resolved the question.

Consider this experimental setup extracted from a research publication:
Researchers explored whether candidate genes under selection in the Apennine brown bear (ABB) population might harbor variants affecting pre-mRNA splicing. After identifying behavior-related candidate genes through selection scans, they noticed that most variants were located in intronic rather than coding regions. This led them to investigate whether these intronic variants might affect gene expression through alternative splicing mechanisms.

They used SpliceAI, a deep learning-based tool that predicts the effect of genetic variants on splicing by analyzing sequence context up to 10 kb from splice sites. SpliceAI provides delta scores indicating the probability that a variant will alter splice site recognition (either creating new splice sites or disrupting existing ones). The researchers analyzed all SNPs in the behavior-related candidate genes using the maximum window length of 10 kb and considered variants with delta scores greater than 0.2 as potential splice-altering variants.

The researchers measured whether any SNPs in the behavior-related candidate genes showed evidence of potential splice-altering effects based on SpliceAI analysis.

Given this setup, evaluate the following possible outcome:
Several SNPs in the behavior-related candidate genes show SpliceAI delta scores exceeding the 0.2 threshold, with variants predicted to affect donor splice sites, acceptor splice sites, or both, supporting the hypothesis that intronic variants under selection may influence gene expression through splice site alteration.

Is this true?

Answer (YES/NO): YES